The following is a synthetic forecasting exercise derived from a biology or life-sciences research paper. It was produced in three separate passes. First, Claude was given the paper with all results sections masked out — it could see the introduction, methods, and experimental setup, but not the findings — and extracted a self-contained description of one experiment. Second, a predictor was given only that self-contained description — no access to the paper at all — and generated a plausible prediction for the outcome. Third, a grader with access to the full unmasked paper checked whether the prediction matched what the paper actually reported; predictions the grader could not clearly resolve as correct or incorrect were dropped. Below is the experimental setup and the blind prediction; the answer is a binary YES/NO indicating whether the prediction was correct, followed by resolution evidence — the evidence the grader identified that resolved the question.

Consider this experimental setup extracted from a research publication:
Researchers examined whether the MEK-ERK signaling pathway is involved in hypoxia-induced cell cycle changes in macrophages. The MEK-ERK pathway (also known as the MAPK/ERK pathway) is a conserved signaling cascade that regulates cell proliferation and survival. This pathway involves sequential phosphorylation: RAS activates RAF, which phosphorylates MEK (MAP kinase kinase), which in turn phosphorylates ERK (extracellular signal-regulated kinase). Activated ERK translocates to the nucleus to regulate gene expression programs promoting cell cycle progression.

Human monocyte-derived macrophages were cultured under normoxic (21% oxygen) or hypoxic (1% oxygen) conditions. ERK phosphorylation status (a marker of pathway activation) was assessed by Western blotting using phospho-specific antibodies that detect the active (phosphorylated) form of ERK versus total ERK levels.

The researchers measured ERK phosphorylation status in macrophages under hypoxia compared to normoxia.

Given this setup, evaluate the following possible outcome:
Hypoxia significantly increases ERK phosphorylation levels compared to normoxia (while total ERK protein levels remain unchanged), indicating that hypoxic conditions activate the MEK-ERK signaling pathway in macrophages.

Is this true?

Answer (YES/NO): YES